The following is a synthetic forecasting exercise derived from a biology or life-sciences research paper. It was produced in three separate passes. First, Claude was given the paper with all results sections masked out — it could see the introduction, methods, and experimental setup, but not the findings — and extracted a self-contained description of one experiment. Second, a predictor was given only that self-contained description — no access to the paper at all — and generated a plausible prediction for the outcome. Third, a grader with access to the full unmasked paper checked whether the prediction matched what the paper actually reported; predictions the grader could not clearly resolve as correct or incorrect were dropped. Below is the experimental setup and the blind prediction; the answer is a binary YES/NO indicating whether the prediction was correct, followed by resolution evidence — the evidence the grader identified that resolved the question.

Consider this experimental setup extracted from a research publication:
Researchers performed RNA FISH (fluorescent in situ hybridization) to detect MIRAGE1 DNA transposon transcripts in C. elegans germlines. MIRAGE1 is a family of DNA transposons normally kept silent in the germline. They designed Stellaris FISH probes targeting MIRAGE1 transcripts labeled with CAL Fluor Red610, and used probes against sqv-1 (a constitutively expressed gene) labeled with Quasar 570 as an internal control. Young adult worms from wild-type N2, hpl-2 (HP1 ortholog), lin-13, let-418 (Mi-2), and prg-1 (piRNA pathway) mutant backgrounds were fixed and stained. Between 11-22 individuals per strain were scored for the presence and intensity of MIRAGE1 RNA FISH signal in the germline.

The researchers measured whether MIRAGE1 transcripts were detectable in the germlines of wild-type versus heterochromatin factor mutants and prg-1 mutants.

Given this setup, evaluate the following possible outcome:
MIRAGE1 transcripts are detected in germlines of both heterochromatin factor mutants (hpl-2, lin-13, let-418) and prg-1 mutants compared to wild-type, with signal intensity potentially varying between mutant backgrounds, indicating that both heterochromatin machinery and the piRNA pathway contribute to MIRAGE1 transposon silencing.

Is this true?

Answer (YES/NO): YES